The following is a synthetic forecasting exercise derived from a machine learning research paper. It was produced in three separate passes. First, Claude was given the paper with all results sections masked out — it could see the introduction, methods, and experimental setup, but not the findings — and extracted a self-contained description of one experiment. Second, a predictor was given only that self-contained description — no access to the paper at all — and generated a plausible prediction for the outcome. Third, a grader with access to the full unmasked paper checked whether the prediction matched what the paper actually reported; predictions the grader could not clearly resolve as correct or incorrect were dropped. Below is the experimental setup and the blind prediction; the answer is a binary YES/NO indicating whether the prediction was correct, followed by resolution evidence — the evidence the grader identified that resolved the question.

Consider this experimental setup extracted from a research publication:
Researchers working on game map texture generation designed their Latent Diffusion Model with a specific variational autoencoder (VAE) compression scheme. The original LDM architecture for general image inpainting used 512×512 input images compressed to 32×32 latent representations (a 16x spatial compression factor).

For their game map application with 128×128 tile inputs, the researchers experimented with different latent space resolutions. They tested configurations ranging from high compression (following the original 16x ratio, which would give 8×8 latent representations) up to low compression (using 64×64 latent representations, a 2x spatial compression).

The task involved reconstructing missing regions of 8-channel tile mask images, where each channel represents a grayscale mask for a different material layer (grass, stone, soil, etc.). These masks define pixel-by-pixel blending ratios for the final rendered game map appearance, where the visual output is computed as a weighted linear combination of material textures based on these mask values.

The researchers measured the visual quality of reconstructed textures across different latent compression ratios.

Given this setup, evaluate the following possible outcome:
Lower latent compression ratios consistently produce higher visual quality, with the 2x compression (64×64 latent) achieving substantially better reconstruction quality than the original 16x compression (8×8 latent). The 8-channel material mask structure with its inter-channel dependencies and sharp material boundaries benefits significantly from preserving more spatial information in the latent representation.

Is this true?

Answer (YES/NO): YES